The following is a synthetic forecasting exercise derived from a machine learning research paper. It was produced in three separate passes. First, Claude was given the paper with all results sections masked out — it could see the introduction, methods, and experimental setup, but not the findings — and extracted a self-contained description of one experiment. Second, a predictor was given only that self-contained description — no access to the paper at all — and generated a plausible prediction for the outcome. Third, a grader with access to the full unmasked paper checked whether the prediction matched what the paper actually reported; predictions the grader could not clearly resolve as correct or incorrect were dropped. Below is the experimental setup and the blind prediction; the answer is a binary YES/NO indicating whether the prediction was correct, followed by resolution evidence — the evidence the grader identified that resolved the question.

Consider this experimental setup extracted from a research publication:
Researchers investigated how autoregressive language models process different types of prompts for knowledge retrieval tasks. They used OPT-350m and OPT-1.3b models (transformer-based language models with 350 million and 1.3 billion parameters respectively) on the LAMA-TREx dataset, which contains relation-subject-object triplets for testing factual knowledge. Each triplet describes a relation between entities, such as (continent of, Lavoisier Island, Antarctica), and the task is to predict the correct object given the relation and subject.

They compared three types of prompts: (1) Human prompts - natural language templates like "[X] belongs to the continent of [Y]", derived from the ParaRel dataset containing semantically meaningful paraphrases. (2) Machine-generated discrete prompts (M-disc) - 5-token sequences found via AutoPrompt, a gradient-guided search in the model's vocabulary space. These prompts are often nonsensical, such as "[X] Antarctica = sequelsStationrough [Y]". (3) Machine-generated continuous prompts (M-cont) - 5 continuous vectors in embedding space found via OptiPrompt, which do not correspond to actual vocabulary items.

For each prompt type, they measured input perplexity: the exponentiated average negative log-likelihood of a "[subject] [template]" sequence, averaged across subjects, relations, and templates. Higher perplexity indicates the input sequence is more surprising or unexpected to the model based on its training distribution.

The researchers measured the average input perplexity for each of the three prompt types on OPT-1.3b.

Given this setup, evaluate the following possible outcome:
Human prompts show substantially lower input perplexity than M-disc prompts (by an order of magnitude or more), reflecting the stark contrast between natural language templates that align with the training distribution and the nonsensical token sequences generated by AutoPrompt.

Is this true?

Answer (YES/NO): YES